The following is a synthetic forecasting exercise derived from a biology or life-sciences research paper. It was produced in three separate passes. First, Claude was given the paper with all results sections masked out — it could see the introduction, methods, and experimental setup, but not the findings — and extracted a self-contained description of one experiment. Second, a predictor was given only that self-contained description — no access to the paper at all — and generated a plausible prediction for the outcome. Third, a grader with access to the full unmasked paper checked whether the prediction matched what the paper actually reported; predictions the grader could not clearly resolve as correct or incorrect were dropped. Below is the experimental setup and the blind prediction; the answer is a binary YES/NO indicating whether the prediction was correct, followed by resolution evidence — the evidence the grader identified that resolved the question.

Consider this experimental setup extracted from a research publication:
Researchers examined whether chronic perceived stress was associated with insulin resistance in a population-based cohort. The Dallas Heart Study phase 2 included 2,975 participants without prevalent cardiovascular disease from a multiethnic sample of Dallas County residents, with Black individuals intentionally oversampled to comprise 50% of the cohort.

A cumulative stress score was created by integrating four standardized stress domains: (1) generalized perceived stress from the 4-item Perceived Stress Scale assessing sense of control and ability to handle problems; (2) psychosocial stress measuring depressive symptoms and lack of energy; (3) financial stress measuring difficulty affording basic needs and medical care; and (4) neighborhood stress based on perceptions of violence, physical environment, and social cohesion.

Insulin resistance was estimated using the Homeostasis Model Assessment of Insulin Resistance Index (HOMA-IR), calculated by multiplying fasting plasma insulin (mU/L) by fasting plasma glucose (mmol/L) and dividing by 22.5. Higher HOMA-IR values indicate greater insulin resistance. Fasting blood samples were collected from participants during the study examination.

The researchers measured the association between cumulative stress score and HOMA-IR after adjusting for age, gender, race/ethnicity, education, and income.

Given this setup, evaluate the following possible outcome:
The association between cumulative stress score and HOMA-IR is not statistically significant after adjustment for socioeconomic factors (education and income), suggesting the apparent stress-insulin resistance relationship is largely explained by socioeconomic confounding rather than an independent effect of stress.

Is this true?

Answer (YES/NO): NO